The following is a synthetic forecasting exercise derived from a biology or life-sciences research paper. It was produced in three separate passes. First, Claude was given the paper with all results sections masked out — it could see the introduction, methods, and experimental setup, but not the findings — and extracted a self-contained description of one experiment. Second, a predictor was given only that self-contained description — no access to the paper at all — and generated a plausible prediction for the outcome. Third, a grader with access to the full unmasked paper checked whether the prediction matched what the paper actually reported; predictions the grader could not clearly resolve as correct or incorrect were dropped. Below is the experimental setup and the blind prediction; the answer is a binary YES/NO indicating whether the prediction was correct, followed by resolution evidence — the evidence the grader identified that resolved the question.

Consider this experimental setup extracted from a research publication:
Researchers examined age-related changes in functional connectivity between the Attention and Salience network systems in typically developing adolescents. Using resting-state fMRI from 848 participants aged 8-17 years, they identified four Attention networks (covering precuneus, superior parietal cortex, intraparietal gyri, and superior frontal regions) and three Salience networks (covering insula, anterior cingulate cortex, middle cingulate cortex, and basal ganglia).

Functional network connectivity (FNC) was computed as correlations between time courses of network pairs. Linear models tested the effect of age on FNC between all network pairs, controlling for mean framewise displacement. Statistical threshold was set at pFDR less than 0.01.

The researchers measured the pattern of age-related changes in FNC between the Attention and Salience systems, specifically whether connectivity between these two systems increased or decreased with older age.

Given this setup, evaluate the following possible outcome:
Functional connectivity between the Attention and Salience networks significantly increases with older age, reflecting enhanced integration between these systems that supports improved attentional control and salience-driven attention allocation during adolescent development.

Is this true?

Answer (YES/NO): YES